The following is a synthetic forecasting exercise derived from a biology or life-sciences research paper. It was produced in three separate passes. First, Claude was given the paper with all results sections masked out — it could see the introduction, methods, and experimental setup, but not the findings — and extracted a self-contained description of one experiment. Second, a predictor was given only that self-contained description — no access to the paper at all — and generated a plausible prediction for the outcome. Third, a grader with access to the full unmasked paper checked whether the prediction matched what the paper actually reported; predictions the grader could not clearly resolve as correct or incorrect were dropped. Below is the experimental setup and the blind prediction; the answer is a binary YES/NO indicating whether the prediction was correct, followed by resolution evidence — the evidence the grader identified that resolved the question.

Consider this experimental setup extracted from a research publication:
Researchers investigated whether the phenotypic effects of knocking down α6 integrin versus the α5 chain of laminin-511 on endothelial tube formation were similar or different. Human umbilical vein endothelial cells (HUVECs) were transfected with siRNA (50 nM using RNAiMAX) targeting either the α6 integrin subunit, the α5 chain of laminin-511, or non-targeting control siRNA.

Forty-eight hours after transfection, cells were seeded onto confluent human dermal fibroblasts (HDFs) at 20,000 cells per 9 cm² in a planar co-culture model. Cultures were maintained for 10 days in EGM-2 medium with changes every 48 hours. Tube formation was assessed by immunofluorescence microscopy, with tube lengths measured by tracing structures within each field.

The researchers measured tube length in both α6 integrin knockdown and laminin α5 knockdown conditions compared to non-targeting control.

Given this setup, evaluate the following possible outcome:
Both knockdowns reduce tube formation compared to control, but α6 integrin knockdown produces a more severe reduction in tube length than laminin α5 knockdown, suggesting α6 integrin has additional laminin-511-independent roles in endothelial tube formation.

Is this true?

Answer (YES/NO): NO